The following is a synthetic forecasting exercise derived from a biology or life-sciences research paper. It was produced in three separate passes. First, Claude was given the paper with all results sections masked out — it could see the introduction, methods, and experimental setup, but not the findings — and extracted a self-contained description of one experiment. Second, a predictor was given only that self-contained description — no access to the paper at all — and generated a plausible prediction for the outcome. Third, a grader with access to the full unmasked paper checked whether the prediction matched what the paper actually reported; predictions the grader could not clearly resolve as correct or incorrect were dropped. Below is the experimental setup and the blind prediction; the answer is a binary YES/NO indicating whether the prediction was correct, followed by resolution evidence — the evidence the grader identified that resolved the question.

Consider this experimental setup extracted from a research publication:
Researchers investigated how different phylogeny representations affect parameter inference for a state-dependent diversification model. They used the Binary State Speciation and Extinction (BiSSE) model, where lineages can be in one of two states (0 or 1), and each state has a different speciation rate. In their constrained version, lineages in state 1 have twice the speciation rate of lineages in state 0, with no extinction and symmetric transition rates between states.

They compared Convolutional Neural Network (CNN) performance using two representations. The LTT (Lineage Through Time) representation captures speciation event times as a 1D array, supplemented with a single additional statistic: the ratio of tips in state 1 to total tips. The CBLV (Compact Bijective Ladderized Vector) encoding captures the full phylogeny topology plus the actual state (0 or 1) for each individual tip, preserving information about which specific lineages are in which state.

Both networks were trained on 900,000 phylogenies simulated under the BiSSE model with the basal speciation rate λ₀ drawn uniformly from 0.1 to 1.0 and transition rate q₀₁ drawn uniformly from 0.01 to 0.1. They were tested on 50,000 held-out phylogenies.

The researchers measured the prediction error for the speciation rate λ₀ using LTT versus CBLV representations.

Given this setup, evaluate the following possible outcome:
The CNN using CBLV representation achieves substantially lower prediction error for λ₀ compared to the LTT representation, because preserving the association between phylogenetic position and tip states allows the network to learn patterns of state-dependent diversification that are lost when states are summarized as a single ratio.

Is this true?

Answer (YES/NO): YES